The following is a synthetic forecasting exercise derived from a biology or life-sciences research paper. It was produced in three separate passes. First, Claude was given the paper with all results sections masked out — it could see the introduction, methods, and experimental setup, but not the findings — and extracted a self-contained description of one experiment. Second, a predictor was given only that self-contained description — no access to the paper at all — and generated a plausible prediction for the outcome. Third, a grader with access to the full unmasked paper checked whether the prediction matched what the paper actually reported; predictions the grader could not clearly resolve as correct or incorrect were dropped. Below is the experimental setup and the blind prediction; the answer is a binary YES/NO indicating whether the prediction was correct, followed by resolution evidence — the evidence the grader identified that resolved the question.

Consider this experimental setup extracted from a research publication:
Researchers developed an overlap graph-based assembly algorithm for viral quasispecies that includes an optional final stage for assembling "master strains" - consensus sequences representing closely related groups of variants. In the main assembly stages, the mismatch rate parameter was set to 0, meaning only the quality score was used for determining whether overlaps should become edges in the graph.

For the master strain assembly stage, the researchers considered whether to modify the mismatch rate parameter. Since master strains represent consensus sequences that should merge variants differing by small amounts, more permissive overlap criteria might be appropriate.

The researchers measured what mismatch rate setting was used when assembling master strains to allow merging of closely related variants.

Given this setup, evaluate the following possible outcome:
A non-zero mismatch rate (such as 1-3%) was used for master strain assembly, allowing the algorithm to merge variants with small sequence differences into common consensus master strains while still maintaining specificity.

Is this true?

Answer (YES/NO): YES